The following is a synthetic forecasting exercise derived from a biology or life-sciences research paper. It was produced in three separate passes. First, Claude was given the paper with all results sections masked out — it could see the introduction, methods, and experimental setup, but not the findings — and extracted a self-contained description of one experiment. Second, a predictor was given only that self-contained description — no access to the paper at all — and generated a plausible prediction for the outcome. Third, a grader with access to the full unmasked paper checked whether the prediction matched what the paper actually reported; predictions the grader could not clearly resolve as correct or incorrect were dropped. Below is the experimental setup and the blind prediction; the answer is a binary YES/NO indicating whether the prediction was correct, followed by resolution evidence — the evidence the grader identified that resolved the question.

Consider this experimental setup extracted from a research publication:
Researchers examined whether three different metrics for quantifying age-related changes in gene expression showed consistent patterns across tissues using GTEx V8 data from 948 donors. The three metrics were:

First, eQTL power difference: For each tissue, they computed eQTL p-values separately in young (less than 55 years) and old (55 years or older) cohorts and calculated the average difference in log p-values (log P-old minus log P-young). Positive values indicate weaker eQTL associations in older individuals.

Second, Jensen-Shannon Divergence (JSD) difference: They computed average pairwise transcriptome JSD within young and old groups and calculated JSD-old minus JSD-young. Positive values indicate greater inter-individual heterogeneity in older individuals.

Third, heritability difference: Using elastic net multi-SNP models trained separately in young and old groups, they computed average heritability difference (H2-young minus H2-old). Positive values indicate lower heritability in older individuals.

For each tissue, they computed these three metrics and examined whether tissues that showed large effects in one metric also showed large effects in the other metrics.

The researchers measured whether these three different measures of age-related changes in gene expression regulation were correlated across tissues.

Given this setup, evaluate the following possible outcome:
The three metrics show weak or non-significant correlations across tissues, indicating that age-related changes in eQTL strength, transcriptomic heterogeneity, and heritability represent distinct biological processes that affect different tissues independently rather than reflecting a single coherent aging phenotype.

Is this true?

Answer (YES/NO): NO